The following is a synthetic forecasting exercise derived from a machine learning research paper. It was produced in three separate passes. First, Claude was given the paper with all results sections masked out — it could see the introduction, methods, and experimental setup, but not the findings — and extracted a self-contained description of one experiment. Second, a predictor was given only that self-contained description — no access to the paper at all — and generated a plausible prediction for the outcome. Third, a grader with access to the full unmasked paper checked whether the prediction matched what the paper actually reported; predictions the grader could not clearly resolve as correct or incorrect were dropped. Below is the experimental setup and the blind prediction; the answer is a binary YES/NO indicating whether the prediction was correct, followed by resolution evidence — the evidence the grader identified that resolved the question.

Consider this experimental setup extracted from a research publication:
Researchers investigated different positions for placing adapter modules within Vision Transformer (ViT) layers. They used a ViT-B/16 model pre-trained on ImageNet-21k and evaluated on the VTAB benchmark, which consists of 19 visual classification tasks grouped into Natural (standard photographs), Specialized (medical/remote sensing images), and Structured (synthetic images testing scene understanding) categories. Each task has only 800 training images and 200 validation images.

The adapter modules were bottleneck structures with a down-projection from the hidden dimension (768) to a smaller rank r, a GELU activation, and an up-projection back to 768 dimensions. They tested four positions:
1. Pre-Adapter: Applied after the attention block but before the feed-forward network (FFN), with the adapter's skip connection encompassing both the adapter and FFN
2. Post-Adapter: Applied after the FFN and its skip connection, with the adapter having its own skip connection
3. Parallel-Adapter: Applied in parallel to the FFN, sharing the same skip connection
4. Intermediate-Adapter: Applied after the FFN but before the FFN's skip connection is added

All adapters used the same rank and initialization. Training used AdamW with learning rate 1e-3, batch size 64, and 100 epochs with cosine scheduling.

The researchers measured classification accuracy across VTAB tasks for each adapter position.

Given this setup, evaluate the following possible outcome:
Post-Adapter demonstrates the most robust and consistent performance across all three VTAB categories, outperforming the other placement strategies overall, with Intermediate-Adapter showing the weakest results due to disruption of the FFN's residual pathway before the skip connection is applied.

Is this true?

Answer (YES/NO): NO